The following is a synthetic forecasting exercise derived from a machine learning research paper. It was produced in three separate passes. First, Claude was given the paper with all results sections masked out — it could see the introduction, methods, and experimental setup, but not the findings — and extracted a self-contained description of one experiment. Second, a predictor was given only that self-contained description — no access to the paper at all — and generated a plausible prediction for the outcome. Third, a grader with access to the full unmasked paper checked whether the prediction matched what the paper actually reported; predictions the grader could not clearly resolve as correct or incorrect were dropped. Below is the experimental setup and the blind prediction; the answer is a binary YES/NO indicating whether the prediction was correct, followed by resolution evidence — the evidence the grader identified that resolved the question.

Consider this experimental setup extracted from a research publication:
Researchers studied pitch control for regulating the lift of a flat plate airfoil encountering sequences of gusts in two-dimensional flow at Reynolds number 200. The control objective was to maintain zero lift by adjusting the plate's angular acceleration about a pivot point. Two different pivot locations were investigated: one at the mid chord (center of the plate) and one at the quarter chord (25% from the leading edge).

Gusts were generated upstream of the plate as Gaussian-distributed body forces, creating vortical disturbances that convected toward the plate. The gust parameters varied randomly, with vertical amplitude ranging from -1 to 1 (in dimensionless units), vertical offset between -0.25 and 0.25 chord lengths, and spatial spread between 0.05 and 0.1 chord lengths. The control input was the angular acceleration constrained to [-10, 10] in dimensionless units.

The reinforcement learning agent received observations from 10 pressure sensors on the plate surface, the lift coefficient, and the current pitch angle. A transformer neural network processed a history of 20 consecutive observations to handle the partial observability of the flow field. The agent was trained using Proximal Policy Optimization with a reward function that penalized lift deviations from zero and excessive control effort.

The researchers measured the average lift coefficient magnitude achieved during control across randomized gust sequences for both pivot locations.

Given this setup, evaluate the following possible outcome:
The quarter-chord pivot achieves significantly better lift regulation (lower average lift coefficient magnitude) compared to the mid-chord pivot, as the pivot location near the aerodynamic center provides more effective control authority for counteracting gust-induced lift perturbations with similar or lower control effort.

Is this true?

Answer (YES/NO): YES